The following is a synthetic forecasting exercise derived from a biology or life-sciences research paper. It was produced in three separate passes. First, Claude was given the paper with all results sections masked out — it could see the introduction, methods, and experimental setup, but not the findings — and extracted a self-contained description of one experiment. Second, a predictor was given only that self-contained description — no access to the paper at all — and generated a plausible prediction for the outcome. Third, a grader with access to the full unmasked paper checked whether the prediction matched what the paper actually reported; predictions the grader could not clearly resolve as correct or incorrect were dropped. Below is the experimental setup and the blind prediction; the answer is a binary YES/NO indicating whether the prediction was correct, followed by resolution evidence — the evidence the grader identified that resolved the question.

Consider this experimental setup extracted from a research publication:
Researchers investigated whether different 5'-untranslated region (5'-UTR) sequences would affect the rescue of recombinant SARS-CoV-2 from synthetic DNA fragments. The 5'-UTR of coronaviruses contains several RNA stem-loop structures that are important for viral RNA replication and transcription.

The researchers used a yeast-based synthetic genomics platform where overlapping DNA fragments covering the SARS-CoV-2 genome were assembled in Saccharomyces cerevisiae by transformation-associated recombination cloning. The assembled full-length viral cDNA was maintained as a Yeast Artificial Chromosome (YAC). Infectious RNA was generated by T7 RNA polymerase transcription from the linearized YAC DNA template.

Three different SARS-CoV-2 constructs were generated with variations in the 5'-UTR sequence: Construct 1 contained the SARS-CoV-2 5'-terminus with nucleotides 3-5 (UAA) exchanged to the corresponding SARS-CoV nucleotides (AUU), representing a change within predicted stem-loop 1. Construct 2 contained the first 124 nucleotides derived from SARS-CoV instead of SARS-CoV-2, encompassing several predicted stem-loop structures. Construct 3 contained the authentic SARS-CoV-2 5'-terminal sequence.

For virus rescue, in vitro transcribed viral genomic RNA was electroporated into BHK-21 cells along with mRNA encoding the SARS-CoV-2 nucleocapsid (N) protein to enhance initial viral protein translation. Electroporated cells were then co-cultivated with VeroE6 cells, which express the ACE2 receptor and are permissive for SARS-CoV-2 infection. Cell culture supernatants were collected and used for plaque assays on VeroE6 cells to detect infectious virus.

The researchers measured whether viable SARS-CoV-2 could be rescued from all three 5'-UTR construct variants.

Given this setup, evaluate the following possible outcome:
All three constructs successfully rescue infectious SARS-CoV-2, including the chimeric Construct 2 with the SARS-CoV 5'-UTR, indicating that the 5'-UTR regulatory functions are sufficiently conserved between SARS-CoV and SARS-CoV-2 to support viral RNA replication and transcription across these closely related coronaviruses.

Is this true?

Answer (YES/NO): YES